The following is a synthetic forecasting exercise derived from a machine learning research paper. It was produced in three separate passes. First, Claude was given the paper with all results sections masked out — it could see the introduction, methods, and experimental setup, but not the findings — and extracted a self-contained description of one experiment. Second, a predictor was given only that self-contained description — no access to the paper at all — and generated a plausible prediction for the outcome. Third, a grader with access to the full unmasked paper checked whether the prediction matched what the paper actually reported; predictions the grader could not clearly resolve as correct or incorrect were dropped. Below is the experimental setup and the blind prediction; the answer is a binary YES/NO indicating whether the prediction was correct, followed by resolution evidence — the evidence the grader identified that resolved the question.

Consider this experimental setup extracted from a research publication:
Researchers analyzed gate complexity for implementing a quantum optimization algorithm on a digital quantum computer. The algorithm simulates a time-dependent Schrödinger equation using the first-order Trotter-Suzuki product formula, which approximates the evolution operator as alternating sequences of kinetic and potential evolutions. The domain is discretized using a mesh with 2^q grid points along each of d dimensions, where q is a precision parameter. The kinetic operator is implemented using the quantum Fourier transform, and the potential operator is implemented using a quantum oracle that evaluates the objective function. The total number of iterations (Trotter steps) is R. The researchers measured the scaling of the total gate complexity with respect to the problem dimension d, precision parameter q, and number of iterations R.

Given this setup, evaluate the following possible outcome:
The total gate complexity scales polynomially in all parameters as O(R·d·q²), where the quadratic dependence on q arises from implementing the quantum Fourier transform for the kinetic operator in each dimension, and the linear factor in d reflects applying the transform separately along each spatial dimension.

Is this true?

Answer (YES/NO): NO